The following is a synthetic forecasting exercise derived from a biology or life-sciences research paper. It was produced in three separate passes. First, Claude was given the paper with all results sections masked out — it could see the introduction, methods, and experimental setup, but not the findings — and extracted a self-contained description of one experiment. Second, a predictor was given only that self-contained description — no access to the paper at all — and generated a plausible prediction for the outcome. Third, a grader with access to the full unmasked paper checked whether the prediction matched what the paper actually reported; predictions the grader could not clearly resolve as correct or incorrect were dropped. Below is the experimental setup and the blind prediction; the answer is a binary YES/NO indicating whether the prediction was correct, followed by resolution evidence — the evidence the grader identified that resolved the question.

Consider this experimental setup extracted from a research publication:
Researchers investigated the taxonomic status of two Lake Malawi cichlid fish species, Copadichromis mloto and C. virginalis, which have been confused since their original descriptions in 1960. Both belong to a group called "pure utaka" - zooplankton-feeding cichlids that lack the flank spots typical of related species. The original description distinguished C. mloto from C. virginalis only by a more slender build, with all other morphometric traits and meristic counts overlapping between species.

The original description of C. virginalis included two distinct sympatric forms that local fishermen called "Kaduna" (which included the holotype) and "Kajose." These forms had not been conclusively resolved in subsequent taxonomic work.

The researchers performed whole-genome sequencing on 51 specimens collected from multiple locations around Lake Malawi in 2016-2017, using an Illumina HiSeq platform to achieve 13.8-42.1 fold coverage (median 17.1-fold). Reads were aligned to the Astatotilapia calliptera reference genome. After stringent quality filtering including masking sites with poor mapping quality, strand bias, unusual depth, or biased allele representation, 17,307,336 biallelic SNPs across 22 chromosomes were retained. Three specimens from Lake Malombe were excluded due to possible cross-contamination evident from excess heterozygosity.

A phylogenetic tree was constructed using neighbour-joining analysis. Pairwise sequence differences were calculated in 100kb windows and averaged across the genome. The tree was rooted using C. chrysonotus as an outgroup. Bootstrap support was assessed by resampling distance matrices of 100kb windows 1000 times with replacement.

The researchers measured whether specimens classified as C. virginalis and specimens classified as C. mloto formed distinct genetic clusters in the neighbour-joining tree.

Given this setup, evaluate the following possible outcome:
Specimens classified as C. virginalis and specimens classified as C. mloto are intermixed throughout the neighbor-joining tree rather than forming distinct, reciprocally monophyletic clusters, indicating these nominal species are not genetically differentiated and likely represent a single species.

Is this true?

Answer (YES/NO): NO